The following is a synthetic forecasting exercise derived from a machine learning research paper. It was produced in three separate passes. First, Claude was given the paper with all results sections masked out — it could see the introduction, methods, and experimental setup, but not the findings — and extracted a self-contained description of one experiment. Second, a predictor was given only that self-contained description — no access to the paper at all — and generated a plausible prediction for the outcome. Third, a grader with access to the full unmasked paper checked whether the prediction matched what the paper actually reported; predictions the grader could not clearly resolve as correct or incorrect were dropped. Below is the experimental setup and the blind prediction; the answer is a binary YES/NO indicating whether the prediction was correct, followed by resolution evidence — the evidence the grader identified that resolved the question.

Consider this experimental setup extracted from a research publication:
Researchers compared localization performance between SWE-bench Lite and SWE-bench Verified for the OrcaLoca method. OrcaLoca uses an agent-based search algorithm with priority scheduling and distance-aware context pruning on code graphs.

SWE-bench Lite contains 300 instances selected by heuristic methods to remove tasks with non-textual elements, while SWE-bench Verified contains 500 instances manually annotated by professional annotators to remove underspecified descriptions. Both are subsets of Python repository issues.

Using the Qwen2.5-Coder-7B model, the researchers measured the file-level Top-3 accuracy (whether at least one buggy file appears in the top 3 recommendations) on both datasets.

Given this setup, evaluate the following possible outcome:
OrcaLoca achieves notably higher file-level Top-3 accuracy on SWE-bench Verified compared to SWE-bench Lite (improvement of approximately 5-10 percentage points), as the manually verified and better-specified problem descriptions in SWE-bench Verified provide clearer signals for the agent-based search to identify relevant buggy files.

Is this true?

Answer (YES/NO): NO